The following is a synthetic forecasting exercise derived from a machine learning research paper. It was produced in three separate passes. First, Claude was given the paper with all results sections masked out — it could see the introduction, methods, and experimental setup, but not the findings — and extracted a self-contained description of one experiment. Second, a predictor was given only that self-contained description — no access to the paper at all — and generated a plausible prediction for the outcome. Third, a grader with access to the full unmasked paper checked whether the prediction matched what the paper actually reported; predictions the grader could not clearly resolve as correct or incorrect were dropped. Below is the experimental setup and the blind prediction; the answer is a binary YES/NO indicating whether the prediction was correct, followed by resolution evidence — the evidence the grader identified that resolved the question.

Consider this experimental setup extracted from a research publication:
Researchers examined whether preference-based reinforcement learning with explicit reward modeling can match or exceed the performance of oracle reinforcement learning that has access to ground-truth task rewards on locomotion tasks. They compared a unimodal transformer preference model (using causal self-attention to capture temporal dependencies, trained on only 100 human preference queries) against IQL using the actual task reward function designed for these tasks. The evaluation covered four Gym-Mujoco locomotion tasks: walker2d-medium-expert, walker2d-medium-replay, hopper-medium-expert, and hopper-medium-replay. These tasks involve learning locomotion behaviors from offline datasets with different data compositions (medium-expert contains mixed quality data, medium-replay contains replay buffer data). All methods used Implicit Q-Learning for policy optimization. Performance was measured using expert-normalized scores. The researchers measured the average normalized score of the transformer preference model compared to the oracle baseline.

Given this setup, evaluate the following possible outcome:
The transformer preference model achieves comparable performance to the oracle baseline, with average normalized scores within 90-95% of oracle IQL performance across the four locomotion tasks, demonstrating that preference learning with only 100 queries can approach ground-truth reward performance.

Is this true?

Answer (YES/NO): NO